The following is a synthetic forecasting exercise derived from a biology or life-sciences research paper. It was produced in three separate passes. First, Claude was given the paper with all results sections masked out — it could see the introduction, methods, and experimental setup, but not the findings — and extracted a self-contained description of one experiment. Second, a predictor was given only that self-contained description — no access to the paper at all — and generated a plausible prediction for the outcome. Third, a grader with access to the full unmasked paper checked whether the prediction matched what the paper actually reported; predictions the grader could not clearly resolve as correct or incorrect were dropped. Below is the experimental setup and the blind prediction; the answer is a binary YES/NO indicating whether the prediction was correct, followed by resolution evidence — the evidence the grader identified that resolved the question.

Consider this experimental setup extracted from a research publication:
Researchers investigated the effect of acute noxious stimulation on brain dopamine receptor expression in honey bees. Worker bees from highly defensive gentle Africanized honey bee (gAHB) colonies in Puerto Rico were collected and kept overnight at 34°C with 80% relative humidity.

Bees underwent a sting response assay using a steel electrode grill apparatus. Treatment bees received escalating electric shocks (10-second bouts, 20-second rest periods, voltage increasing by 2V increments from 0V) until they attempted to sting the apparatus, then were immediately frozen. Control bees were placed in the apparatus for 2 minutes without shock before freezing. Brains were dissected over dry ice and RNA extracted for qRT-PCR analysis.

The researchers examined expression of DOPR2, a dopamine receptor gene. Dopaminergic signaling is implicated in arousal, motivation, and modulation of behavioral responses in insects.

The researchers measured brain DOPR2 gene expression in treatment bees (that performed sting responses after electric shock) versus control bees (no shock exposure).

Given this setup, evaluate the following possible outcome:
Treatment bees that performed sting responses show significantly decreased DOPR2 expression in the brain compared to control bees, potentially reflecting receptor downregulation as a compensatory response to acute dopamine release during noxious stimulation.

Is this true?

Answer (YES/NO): NO